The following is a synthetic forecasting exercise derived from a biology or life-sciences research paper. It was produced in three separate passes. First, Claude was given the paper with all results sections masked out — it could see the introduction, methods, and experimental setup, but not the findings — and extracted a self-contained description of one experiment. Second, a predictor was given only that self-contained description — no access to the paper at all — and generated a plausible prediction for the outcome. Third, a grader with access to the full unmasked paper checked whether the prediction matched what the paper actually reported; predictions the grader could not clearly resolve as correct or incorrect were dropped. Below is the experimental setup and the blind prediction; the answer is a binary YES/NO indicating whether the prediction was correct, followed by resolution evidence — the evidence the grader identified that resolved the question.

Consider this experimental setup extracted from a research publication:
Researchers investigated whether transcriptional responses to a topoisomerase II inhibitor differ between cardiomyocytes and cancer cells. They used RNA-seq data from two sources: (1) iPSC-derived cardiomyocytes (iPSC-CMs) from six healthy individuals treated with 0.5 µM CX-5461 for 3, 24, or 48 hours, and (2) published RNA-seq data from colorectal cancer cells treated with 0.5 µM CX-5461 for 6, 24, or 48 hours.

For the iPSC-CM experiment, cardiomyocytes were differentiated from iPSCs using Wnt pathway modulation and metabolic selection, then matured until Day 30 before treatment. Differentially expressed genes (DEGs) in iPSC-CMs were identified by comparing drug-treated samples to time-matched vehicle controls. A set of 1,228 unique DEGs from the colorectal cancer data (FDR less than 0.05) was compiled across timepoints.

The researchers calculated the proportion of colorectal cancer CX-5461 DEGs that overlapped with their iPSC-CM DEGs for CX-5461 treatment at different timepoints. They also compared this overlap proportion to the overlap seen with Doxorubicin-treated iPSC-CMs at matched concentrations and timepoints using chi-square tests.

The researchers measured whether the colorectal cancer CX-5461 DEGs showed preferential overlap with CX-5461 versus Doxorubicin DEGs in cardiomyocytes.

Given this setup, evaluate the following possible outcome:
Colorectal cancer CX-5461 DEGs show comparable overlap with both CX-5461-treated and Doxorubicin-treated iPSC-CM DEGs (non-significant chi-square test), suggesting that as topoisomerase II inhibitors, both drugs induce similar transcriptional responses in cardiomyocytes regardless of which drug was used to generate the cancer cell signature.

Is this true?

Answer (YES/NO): NO